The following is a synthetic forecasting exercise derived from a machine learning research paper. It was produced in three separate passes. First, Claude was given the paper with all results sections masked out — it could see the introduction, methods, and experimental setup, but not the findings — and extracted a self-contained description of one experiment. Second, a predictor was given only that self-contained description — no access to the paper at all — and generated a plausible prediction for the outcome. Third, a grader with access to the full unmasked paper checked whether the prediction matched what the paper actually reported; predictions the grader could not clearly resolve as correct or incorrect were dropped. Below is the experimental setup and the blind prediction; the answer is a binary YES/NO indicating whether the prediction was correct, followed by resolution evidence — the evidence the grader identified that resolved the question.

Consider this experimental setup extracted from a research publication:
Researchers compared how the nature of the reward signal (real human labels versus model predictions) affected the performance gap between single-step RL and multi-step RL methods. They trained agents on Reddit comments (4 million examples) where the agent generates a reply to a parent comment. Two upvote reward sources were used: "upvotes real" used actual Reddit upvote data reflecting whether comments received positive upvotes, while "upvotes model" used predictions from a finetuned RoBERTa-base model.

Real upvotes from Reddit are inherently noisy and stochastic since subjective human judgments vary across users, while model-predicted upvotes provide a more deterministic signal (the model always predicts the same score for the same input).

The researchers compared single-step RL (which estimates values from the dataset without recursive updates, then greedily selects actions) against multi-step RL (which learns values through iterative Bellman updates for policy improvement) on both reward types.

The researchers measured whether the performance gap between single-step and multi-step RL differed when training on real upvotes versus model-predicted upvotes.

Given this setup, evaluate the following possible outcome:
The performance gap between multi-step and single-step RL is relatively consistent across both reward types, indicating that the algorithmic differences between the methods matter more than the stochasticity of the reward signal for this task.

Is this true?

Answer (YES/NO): NO